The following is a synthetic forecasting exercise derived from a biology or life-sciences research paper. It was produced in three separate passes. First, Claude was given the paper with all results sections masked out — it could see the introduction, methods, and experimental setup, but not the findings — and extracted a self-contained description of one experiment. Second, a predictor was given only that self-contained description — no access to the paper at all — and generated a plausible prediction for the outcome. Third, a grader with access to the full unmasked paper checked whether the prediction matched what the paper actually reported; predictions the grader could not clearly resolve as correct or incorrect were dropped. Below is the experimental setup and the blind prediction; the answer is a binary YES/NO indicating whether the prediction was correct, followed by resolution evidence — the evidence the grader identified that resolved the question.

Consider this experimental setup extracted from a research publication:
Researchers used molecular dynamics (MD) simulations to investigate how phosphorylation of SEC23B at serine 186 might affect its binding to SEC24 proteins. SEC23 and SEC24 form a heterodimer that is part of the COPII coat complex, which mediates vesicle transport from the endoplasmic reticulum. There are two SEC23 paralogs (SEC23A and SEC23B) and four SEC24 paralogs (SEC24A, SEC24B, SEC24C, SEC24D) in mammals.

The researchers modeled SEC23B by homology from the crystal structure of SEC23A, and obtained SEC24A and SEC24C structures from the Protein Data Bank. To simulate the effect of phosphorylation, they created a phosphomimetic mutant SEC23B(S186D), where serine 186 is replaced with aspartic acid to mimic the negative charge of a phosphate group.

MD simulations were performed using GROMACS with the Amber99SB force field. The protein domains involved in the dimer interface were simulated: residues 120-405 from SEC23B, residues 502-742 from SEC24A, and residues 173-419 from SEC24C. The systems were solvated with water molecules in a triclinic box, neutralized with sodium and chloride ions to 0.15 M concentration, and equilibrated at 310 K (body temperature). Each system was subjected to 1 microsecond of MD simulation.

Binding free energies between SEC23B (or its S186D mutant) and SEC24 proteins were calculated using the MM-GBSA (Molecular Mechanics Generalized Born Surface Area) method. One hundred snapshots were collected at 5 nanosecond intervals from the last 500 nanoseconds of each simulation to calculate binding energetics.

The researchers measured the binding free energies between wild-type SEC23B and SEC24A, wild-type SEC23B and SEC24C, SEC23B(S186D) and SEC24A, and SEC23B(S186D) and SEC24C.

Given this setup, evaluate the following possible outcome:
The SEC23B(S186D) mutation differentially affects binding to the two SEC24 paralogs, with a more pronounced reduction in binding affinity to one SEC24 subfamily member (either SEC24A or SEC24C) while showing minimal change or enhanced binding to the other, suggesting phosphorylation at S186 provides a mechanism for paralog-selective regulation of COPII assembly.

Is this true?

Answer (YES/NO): YES